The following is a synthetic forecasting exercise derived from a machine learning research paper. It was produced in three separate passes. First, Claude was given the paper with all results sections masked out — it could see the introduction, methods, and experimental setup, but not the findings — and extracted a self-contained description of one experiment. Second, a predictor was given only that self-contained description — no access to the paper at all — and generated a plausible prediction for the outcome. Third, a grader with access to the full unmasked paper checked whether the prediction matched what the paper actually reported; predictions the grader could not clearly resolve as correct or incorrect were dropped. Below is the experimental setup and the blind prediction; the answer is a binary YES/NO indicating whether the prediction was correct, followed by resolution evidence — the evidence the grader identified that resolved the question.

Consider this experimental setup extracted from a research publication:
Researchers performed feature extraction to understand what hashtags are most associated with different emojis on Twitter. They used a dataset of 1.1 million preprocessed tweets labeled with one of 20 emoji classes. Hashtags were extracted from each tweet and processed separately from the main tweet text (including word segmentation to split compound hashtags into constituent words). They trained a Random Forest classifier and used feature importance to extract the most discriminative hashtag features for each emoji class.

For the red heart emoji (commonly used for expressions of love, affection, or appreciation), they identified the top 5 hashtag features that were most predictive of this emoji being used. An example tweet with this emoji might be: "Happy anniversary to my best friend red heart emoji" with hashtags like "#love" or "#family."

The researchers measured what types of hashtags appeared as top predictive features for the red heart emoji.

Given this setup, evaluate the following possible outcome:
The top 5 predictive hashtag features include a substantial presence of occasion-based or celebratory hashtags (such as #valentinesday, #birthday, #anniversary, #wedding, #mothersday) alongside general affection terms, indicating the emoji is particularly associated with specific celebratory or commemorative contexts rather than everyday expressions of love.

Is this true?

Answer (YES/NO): NO